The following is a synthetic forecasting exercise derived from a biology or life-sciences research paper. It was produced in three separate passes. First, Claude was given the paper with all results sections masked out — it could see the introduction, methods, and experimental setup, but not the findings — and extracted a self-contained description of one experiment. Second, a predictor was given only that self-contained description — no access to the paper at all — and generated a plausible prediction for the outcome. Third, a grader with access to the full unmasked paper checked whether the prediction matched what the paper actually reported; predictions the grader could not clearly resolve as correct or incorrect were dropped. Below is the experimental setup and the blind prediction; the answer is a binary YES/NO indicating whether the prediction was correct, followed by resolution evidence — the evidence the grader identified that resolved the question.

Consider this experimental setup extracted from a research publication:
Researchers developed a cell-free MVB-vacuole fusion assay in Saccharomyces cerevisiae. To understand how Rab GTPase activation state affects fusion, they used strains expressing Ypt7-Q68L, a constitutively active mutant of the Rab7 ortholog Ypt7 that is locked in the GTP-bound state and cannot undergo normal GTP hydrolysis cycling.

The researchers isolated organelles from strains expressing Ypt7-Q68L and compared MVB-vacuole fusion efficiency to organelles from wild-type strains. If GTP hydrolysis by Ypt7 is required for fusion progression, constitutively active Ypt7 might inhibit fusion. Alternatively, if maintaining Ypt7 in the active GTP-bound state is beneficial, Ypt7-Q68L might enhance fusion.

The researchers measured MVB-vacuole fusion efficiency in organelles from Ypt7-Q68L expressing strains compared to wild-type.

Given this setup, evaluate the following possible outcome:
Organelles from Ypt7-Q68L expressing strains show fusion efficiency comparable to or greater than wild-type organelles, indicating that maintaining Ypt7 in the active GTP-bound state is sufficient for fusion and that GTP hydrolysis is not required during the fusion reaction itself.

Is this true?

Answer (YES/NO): YES